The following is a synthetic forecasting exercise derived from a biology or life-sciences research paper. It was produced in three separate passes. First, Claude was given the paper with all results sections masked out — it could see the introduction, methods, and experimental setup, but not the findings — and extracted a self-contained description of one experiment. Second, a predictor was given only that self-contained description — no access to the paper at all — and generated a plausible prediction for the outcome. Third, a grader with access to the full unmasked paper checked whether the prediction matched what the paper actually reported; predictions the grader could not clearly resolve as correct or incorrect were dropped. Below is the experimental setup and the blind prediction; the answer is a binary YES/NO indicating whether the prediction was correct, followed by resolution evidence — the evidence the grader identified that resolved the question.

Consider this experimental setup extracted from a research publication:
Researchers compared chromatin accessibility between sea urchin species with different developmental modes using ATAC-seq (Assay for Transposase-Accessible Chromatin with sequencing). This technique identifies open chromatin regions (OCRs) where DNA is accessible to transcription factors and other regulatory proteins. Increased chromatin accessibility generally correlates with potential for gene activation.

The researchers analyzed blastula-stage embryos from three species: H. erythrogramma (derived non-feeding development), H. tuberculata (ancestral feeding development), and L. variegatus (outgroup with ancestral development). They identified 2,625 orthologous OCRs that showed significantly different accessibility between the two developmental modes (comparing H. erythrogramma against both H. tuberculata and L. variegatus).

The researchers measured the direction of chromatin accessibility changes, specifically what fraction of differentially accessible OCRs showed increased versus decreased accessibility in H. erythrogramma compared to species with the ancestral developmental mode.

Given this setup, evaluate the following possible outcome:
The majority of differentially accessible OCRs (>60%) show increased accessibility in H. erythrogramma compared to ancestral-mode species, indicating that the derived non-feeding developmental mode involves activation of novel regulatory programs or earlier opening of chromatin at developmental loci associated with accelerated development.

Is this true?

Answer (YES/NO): NO